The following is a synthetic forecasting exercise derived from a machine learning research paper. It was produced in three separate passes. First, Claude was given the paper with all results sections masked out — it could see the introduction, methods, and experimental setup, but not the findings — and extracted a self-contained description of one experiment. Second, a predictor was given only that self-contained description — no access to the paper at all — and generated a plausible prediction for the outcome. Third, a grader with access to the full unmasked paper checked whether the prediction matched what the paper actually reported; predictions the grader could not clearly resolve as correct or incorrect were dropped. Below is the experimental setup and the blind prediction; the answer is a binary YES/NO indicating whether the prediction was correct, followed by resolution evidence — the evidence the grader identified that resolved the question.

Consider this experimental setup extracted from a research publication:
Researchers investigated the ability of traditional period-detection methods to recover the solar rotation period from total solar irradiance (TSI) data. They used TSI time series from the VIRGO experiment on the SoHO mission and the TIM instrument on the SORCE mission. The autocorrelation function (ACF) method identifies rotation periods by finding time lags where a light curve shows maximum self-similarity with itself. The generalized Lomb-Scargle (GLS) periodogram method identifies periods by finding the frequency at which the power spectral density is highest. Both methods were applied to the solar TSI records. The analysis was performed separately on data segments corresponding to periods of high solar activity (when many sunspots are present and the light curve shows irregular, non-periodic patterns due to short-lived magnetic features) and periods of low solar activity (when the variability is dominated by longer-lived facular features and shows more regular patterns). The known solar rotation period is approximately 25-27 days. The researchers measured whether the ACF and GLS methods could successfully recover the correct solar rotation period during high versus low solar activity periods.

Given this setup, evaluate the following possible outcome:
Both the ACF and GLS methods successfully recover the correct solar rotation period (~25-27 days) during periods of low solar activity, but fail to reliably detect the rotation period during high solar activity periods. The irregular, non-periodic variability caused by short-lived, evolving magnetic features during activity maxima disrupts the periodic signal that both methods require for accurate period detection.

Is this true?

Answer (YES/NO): NO